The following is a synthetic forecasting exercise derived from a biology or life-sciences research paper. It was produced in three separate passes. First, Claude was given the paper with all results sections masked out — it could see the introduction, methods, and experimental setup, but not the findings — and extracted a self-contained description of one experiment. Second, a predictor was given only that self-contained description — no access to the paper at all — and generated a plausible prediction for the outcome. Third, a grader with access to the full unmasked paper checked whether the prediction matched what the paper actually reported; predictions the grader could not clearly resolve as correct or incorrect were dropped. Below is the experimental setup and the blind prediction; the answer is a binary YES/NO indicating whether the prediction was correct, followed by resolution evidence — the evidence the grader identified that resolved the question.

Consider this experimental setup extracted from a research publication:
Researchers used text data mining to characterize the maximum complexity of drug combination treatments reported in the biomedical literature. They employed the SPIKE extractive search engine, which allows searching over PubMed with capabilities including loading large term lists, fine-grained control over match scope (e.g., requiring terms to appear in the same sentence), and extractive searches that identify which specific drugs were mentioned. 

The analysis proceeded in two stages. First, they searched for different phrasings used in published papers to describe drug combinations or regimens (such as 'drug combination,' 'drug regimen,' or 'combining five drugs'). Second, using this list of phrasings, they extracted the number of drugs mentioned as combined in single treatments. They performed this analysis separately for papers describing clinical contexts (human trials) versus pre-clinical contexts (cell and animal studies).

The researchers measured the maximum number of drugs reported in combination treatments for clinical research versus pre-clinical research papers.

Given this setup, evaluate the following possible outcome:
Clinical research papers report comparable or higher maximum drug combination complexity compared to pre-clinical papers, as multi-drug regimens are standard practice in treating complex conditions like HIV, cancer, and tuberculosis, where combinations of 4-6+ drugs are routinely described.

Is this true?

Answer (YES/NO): NO